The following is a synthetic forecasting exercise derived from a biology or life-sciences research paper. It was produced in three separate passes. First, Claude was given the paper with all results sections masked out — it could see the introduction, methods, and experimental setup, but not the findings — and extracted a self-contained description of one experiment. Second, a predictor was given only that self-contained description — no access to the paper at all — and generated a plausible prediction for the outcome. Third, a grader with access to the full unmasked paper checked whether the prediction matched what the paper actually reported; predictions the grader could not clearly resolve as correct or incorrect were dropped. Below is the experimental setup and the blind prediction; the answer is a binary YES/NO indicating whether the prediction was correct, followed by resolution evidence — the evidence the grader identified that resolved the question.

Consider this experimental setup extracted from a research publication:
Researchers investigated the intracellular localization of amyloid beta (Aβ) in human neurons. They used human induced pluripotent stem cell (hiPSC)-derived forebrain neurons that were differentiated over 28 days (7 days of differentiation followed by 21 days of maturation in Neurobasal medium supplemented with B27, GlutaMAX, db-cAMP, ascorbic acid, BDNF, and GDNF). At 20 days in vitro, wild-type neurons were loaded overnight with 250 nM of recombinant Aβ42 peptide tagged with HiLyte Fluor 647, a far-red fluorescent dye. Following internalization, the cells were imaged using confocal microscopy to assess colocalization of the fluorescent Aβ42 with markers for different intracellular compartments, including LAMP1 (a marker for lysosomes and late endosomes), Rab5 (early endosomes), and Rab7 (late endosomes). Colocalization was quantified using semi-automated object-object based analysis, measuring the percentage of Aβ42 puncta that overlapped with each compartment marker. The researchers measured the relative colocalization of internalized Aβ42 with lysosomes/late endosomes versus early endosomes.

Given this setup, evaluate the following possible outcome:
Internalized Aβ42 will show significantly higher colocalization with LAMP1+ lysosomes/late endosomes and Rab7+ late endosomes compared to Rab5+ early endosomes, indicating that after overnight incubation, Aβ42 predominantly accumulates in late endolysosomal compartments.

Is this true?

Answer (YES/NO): YES